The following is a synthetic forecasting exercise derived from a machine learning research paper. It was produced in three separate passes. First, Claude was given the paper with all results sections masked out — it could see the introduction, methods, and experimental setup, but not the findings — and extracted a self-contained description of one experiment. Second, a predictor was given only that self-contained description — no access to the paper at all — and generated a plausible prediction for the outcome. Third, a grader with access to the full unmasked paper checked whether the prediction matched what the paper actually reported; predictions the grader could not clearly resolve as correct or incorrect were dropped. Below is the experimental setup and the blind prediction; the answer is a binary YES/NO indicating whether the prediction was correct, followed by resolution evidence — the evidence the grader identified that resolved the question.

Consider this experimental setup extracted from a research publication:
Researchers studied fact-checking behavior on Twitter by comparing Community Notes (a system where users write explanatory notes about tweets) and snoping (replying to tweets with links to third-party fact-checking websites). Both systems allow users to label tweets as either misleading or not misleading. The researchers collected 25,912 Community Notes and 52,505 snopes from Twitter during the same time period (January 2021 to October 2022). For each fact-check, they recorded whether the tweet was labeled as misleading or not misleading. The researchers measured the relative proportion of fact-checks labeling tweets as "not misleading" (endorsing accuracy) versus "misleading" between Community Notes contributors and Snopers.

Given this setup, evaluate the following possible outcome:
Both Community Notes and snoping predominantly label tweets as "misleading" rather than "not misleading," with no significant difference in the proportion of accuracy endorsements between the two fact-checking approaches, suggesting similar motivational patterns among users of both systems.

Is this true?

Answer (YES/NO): NO